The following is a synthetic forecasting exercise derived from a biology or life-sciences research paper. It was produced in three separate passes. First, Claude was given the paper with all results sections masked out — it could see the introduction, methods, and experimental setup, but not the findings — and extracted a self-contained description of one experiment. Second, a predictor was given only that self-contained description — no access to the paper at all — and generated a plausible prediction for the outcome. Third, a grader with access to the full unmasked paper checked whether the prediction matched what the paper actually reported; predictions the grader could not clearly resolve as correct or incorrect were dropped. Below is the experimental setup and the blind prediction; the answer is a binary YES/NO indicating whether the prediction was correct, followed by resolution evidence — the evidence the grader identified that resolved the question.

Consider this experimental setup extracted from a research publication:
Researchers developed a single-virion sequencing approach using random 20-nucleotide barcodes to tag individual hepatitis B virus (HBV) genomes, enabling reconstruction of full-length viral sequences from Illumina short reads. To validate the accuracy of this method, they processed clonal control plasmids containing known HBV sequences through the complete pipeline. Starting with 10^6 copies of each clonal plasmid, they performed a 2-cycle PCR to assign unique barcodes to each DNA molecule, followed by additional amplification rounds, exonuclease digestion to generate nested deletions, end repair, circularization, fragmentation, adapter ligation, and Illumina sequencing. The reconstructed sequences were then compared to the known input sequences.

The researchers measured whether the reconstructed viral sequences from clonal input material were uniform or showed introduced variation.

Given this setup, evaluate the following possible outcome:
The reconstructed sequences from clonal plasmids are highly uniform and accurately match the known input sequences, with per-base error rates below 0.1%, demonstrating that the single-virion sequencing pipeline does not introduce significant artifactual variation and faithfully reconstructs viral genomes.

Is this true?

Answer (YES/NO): YES